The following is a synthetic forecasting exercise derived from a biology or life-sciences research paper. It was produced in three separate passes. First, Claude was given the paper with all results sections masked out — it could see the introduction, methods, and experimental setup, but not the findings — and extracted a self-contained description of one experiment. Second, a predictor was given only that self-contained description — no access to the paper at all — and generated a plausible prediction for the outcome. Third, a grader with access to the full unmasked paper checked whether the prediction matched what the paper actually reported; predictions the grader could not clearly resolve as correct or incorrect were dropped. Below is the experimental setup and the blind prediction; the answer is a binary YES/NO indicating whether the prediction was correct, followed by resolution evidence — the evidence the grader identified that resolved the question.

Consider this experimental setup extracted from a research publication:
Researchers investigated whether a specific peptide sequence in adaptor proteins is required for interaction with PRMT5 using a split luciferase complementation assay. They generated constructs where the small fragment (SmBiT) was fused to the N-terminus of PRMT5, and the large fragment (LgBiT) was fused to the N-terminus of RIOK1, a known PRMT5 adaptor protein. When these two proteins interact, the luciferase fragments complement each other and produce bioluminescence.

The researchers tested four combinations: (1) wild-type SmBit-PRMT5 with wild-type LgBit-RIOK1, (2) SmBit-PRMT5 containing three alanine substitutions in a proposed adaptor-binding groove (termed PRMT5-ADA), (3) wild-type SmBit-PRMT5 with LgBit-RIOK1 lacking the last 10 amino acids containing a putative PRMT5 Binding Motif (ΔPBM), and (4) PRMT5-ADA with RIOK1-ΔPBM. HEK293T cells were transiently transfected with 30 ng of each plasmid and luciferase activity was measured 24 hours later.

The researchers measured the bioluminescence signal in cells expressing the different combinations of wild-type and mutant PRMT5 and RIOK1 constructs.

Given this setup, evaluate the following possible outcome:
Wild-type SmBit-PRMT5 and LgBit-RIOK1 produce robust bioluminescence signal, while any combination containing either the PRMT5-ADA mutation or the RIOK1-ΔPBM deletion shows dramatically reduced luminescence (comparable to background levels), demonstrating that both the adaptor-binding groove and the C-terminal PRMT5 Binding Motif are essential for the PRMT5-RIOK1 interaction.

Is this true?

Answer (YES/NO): NO